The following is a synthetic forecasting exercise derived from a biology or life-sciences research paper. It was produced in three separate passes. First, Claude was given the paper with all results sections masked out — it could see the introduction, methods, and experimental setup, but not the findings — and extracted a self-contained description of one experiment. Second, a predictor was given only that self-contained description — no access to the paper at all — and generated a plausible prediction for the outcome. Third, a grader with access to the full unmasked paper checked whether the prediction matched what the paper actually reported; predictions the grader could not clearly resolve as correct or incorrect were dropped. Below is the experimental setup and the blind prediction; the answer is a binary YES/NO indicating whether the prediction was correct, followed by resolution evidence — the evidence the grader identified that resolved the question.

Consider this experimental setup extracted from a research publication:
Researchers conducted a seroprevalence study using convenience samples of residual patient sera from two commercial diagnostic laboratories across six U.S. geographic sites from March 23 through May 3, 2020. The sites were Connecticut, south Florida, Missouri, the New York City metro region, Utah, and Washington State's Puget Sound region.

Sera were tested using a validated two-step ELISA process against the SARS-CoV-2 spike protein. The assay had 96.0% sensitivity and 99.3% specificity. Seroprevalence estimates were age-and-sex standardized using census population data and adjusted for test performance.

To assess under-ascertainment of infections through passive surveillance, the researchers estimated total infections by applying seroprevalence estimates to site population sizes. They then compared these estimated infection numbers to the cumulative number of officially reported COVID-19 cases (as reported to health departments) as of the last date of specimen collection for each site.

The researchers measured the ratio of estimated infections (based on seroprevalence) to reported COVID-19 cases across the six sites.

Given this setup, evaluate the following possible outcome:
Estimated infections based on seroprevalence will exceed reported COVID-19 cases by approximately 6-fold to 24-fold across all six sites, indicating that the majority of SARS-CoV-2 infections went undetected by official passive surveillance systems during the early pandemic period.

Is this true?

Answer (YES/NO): YES